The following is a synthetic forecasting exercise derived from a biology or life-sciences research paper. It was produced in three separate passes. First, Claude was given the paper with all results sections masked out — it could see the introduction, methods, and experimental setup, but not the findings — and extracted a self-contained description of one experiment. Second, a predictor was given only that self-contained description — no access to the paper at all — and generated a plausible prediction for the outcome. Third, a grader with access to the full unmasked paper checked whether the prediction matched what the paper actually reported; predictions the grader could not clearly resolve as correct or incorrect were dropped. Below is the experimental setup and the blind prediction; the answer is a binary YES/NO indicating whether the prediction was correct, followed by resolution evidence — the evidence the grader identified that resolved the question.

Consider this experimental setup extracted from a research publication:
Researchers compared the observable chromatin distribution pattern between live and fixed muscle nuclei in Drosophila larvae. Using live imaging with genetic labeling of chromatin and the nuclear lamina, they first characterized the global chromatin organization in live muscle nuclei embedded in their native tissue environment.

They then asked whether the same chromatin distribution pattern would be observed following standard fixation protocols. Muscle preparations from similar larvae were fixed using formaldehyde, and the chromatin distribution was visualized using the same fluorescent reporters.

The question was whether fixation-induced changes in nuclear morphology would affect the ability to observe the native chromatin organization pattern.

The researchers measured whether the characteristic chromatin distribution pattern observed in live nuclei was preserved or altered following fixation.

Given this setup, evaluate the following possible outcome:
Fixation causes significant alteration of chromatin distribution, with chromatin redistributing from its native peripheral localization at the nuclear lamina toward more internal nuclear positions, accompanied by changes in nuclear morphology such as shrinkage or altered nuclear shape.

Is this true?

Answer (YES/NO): YES